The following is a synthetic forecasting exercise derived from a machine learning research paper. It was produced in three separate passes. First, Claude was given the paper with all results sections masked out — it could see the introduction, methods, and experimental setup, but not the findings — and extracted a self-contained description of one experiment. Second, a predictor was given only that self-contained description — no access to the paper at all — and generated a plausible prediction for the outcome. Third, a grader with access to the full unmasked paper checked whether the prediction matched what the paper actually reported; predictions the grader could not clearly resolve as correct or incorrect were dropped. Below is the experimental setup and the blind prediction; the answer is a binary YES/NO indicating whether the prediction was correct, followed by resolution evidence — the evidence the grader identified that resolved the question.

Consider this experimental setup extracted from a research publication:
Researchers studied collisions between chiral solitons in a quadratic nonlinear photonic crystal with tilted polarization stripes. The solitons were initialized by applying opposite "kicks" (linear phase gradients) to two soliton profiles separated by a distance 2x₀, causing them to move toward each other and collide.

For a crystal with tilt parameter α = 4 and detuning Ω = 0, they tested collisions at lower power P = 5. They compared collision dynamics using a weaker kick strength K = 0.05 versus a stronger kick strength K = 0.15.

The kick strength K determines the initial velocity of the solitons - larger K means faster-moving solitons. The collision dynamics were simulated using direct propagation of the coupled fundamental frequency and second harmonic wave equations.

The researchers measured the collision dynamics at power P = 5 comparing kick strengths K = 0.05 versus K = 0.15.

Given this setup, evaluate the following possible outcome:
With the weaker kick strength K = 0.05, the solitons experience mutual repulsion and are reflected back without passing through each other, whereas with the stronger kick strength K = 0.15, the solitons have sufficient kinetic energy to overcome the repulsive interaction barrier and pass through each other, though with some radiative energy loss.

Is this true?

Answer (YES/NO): NO